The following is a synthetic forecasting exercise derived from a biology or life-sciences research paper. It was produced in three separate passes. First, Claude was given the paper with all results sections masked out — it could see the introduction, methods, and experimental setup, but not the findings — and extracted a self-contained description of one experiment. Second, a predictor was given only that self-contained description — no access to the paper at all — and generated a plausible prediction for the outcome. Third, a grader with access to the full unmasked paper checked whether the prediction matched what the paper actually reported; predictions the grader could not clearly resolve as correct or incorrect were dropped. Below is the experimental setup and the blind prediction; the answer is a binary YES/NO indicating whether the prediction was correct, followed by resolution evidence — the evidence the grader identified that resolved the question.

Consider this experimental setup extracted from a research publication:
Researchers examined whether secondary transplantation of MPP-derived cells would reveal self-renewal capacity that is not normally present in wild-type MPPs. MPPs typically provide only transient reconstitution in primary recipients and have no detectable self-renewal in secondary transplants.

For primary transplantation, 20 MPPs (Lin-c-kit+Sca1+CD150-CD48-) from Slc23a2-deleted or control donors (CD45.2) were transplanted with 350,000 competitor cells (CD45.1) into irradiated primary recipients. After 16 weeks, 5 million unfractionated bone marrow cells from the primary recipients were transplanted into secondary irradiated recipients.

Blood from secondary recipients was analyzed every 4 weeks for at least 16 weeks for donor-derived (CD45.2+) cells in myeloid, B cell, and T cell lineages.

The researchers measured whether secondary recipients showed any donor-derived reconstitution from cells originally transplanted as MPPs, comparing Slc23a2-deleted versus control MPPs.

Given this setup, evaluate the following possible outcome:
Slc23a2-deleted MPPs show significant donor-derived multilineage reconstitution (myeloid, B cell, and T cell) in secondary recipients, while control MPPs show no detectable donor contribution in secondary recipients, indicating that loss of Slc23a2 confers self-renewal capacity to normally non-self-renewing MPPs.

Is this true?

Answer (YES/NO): NO